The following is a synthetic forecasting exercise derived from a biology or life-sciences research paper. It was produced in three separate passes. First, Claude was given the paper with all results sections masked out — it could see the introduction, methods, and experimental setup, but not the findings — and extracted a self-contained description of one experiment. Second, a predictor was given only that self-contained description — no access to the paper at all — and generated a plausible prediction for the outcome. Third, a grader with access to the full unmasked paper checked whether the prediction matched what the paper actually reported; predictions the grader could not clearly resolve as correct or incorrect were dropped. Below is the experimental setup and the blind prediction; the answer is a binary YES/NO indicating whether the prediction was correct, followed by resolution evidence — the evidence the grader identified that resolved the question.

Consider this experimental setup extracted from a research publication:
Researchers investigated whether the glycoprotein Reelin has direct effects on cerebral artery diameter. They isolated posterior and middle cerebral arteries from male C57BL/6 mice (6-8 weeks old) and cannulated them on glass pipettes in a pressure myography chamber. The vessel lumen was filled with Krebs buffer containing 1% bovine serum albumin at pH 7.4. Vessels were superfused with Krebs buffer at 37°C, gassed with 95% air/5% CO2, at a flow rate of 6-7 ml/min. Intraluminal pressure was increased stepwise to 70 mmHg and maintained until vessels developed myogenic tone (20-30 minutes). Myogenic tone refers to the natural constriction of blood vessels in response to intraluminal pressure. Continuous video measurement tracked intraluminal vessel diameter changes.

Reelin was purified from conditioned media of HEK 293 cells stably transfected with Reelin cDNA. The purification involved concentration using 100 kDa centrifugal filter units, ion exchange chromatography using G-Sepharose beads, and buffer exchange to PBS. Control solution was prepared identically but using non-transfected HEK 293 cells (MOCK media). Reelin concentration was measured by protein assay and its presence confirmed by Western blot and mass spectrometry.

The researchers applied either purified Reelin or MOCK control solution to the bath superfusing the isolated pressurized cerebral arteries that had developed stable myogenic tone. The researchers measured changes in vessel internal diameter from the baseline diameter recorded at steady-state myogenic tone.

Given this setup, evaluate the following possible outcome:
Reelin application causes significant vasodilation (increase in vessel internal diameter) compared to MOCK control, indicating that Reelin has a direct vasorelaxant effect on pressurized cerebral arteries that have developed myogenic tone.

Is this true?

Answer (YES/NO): YES